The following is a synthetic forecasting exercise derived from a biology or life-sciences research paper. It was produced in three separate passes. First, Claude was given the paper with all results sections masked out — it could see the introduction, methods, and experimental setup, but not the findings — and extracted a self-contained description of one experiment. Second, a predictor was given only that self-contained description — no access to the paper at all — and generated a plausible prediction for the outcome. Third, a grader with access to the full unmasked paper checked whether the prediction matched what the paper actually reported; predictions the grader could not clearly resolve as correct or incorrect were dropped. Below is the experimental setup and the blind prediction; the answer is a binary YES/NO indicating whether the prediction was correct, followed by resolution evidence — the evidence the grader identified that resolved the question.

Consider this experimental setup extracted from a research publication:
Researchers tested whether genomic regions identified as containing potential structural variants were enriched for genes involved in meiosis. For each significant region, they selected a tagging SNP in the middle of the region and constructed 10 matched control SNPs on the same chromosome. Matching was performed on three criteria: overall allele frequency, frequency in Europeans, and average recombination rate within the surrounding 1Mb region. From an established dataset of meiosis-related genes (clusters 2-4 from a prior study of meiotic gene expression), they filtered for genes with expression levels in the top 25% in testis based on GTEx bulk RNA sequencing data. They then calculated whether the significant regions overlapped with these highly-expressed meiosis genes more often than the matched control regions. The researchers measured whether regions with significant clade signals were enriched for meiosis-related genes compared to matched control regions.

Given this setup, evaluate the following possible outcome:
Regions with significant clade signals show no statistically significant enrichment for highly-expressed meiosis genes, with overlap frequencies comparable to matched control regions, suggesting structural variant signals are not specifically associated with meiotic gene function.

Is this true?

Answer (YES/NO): NO